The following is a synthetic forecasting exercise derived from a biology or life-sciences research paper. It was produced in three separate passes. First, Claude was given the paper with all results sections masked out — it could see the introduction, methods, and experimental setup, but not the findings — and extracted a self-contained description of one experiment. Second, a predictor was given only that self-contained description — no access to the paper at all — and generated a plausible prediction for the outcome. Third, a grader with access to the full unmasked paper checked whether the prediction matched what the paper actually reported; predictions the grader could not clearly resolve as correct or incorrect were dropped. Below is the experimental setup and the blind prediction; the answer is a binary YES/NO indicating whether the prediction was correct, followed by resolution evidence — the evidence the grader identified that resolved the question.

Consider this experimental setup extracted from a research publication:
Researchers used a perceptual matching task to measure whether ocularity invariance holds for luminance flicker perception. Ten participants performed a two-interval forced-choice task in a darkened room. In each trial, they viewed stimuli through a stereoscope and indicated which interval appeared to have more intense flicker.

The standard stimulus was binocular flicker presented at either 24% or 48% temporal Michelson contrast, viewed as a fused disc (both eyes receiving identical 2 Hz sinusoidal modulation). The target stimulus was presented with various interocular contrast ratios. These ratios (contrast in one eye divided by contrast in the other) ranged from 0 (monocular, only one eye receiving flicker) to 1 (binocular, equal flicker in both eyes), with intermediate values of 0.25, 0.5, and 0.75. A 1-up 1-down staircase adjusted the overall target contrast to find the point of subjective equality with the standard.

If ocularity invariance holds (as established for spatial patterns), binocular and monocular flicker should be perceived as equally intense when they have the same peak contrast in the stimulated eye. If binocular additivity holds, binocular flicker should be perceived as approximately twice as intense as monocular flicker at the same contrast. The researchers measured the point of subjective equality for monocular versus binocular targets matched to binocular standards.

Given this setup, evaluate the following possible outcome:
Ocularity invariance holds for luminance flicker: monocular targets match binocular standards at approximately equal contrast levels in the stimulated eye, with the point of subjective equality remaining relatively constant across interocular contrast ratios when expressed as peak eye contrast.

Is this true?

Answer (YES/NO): NO